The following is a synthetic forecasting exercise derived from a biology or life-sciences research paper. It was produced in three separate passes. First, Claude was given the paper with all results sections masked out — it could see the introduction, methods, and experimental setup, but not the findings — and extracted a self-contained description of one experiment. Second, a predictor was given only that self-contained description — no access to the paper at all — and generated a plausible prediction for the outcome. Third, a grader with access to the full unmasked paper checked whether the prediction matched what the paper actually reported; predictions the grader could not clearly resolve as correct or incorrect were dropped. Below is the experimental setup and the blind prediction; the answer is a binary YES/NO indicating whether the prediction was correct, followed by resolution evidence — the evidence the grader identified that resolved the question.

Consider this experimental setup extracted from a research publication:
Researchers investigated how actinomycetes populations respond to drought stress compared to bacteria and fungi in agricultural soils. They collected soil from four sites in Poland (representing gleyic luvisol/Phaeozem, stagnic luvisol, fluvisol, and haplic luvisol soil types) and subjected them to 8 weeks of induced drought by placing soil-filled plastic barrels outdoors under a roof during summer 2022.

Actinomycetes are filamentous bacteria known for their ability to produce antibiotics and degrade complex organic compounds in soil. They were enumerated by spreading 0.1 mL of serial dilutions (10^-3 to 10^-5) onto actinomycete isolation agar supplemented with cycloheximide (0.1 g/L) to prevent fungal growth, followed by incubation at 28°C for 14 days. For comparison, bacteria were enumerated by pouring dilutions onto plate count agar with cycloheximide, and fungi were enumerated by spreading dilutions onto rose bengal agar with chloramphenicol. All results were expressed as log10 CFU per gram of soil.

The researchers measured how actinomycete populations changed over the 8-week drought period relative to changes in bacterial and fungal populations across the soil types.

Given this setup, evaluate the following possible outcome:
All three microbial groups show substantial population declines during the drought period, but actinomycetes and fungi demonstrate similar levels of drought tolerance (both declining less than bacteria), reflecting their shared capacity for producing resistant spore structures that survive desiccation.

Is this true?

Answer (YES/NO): NO